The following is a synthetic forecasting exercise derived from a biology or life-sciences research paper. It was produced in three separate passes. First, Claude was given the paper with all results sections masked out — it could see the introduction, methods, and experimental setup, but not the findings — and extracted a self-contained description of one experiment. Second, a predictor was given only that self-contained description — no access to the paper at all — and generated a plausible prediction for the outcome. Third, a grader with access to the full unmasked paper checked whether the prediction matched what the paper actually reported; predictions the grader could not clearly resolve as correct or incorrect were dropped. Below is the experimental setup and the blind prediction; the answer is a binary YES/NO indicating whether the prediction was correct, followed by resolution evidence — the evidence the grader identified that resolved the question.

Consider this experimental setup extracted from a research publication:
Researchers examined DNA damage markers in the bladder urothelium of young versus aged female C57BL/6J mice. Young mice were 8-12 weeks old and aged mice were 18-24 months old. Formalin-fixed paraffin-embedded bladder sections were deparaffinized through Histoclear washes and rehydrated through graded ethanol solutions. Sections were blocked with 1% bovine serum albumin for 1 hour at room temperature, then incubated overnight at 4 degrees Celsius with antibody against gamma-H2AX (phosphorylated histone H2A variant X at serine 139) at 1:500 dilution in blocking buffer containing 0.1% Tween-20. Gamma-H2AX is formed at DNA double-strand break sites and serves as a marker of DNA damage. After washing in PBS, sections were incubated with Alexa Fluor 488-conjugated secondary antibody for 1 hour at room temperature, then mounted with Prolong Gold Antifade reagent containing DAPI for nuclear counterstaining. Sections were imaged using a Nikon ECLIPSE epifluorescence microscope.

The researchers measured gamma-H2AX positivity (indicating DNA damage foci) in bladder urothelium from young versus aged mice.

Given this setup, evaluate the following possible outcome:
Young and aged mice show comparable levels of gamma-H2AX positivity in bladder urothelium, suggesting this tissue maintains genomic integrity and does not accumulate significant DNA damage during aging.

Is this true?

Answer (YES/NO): NO